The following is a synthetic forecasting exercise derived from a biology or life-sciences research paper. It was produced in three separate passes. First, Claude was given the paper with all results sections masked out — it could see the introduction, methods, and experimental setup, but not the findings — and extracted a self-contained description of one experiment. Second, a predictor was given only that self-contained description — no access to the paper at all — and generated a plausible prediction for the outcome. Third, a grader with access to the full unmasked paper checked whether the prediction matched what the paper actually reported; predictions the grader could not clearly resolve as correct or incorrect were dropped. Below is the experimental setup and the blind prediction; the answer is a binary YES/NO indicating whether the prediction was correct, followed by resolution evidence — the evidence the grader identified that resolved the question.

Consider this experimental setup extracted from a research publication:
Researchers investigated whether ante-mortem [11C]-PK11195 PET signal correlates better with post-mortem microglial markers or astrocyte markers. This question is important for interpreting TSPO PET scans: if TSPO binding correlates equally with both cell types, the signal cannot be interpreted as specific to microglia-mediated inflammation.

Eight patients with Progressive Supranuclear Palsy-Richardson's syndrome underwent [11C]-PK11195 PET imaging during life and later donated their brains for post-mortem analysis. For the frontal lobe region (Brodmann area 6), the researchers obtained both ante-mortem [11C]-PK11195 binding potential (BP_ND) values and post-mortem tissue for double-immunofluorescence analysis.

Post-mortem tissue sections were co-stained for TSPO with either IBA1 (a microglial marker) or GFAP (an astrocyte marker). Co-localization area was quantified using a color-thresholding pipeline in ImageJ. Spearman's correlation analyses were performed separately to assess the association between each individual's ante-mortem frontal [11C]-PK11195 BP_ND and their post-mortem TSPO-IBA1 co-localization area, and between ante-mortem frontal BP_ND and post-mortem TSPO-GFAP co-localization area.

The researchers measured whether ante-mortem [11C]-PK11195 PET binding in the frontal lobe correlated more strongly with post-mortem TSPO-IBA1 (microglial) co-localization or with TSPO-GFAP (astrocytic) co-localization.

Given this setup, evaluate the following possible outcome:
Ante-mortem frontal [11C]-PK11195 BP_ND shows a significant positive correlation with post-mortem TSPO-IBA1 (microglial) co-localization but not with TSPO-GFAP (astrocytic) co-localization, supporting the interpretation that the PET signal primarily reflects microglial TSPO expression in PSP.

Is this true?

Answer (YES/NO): YES